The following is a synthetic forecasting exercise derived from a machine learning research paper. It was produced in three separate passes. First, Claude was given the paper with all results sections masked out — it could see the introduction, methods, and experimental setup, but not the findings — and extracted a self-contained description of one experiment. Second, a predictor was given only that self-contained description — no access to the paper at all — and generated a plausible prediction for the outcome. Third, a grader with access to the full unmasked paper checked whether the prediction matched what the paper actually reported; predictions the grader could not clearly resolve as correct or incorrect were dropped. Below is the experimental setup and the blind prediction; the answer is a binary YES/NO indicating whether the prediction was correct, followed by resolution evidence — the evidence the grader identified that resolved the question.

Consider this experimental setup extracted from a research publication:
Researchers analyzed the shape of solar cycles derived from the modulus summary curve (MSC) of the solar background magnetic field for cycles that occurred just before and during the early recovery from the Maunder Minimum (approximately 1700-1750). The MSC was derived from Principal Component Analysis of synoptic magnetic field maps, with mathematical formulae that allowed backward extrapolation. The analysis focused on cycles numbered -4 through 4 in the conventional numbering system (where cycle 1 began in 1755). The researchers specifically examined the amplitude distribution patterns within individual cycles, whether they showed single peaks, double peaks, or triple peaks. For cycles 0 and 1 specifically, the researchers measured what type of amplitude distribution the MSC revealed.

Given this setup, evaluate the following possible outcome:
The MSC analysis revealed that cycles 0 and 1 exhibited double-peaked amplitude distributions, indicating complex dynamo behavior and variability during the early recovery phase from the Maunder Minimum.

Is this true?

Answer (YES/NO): NO